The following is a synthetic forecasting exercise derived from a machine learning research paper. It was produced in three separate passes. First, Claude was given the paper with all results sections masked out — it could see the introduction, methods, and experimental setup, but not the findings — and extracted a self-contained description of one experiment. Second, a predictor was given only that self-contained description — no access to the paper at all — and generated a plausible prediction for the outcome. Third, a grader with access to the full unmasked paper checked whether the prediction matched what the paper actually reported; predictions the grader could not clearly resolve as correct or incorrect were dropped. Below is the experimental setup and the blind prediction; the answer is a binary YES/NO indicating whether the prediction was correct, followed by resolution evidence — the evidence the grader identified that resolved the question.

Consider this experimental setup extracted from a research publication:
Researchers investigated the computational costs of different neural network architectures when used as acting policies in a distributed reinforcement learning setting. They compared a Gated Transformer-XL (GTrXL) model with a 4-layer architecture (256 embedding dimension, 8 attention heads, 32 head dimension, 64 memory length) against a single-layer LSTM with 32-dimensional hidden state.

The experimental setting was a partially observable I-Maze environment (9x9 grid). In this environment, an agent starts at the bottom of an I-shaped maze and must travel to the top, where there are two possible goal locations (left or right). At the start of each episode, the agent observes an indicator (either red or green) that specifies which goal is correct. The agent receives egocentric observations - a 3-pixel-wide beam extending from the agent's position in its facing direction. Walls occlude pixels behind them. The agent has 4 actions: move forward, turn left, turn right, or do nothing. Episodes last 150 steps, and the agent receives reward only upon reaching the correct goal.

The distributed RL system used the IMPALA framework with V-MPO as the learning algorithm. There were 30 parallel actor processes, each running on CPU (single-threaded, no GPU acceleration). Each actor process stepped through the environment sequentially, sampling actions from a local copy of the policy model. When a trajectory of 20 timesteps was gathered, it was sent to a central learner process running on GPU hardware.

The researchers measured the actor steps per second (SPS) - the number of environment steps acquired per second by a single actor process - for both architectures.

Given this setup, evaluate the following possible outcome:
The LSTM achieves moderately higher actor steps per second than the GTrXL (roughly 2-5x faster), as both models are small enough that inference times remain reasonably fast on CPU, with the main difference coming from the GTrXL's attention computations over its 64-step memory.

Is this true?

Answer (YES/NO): NO